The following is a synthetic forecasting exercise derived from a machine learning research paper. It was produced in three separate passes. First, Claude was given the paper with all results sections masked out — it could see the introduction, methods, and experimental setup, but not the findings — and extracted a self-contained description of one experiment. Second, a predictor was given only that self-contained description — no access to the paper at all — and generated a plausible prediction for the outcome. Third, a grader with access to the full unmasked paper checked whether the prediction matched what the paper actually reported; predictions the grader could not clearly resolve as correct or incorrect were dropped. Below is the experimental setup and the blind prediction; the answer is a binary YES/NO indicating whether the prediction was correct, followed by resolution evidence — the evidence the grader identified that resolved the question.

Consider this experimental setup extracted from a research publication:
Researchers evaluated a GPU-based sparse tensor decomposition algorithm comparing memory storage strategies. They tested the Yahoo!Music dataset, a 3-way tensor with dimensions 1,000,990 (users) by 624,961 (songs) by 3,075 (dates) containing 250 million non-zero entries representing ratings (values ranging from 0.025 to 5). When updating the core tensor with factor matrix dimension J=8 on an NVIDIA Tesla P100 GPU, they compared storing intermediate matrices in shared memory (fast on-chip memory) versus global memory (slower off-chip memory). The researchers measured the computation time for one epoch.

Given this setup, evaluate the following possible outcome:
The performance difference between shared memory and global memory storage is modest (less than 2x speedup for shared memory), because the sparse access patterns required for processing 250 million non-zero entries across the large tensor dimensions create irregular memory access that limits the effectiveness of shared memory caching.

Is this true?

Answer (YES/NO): YES